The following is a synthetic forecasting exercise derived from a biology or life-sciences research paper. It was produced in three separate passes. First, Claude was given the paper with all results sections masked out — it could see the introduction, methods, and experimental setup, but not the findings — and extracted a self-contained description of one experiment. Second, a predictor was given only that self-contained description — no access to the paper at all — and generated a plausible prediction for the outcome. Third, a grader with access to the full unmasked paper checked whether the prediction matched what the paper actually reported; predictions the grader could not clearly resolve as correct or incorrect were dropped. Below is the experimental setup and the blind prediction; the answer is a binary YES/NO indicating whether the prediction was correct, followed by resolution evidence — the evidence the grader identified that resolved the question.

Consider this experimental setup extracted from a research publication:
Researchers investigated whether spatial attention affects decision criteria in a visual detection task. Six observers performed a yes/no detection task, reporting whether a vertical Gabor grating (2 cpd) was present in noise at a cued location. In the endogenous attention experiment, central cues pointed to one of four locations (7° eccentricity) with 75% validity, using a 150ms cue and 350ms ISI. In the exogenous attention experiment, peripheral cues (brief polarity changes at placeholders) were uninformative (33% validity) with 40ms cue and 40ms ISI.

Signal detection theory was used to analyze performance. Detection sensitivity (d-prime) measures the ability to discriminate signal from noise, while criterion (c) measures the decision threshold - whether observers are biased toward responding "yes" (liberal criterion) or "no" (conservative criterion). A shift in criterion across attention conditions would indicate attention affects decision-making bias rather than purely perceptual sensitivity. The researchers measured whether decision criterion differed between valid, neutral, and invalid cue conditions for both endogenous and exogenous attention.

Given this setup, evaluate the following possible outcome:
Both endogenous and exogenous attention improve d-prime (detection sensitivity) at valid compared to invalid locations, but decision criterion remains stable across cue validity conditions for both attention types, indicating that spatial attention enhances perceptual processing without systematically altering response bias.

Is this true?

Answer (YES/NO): YES